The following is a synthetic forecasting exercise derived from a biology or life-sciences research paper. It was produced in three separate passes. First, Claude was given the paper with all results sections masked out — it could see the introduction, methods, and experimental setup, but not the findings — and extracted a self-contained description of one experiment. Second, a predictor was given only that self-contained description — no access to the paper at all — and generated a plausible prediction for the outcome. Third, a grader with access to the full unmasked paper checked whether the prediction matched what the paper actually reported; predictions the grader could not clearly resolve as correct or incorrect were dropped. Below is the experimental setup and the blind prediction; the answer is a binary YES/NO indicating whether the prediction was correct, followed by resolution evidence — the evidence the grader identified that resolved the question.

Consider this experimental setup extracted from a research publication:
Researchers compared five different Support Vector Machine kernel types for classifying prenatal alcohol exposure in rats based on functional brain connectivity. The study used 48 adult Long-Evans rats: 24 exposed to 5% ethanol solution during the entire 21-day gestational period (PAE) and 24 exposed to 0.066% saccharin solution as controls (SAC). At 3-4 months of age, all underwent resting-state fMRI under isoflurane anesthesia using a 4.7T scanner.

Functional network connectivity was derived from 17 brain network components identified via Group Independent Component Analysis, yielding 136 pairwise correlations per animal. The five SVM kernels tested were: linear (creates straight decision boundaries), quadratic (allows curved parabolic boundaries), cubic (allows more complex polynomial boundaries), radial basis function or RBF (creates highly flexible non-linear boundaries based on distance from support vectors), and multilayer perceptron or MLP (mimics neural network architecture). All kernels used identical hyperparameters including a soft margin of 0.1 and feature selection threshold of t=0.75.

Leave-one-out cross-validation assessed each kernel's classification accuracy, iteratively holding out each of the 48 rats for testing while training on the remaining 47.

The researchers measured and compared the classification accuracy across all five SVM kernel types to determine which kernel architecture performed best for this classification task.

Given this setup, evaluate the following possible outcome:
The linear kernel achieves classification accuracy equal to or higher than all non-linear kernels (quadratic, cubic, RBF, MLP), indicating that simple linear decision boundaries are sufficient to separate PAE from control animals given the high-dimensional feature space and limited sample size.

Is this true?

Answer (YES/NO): NO